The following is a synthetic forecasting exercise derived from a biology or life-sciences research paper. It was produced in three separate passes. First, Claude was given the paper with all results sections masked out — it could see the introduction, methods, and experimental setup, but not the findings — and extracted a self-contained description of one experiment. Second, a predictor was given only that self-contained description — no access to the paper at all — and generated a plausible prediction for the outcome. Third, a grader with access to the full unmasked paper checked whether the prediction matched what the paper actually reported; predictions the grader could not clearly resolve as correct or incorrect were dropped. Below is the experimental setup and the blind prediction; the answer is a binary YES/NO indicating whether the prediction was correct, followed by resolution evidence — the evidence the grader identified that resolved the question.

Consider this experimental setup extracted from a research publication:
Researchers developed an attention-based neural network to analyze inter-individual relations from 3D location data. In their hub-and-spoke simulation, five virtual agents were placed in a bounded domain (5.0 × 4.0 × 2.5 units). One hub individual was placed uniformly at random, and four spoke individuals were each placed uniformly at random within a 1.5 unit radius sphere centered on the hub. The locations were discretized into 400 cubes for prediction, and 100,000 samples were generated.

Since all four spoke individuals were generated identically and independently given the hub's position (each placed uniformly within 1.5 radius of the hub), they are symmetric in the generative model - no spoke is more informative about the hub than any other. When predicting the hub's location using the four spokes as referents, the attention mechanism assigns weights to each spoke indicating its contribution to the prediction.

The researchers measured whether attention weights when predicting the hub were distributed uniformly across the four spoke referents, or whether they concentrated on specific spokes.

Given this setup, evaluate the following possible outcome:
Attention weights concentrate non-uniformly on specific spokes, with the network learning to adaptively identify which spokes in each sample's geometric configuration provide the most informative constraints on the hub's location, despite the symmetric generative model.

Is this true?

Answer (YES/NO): NO